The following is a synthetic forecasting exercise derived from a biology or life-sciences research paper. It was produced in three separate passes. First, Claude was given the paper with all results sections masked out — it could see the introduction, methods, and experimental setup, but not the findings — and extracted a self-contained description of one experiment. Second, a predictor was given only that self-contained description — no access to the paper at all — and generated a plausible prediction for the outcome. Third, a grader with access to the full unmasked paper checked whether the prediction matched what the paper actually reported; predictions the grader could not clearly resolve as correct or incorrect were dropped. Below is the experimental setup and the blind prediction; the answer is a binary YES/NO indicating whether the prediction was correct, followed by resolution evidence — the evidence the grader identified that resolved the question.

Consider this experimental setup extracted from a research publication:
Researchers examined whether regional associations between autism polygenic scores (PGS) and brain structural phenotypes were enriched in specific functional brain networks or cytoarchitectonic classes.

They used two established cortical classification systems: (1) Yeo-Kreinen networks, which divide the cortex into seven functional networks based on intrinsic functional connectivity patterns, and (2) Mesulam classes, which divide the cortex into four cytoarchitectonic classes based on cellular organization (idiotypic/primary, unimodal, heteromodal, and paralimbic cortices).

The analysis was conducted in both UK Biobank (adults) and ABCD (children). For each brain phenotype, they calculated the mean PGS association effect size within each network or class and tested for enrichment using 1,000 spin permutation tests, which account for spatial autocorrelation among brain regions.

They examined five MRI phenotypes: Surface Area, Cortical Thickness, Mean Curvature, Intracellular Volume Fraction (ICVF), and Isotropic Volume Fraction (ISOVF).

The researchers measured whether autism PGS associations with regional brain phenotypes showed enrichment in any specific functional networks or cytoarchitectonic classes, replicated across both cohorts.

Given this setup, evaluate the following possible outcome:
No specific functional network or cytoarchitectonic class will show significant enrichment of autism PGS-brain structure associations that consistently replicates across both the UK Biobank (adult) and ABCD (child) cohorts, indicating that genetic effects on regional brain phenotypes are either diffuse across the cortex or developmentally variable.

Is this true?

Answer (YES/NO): NO